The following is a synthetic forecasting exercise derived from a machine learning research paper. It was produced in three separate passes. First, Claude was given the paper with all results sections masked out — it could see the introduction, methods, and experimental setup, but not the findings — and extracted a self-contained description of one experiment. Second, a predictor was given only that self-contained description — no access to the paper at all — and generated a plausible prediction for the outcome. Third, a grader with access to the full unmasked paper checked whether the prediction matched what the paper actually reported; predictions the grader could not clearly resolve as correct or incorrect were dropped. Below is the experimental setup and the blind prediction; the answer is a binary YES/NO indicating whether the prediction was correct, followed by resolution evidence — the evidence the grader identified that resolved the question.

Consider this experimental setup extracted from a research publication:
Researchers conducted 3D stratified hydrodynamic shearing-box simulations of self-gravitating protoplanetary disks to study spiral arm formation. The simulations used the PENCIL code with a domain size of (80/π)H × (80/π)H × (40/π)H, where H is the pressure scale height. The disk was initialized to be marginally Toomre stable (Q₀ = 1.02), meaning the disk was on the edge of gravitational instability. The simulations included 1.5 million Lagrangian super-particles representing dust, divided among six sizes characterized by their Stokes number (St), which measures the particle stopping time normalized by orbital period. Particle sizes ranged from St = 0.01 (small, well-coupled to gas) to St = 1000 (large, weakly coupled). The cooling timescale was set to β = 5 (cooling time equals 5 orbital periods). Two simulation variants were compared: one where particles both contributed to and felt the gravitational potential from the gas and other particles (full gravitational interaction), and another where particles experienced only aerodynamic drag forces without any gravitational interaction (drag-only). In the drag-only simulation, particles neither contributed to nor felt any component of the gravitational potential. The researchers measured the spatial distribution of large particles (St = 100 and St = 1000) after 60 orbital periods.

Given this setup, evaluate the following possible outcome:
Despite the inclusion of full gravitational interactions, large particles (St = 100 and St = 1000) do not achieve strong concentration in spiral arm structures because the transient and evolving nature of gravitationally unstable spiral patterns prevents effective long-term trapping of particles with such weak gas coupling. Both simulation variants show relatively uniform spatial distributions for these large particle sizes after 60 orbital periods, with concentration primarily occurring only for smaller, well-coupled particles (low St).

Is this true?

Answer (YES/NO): NO